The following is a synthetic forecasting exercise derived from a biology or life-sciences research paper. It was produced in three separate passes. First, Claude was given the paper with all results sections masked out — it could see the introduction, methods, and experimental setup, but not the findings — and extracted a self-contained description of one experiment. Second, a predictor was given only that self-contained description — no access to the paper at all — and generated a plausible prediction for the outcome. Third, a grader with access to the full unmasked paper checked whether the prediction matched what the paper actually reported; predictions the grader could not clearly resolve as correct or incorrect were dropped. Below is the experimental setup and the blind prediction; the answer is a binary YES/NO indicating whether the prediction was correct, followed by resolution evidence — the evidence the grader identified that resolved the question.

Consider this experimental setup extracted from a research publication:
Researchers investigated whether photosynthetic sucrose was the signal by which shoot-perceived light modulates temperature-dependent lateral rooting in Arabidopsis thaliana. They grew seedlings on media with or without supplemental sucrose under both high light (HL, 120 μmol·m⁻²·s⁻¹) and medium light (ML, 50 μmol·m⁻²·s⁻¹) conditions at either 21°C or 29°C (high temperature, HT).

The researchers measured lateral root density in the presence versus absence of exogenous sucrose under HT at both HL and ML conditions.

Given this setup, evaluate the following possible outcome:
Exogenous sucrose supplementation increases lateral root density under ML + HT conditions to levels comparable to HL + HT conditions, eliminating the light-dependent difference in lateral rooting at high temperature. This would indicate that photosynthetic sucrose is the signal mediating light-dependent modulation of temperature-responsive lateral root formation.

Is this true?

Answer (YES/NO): NO